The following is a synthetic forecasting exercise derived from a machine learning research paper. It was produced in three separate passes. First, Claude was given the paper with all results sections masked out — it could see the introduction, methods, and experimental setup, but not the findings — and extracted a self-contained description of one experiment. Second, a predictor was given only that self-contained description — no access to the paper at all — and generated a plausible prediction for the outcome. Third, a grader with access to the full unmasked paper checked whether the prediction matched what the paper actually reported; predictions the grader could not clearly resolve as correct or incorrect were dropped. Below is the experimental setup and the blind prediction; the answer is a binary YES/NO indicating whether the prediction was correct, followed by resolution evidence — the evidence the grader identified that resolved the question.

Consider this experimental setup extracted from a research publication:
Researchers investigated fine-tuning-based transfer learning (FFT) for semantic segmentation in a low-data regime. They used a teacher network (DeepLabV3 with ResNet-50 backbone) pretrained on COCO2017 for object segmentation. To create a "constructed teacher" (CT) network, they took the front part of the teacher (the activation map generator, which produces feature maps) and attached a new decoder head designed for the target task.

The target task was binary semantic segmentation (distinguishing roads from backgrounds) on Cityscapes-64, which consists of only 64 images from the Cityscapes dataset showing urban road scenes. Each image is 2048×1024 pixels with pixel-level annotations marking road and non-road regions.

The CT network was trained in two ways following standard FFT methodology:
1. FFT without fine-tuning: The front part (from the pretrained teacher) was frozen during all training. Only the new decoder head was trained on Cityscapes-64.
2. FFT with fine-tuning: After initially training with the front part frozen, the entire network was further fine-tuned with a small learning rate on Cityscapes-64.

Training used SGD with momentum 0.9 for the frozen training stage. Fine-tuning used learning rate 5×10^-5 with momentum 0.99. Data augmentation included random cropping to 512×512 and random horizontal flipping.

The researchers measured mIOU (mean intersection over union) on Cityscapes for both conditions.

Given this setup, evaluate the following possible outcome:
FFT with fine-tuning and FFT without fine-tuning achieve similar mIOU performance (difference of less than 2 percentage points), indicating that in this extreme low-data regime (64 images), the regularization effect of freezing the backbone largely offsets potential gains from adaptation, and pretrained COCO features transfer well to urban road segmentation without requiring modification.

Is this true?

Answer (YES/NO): NO